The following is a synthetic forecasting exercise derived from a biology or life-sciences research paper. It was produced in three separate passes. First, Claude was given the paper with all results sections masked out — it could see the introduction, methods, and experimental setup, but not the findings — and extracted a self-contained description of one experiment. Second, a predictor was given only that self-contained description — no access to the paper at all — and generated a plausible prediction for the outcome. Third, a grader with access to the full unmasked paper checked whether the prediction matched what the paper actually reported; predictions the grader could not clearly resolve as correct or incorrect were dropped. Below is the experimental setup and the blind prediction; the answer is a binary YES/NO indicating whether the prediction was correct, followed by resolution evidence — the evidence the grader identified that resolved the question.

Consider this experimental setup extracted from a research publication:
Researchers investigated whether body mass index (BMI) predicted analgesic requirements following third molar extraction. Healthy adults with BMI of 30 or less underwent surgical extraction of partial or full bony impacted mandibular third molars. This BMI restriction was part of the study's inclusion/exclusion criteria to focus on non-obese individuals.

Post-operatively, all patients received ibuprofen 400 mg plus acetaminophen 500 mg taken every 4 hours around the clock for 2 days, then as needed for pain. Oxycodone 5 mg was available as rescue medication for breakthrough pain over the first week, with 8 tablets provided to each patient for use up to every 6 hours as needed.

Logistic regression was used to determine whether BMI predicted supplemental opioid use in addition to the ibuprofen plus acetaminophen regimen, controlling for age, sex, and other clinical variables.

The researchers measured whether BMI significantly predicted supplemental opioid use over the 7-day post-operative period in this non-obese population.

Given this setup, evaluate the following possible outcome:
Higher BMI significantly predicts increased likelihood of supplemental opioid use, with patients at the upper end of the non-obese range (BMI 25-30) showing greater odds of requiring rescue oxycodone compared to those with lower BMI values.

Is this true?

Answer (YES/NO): YES